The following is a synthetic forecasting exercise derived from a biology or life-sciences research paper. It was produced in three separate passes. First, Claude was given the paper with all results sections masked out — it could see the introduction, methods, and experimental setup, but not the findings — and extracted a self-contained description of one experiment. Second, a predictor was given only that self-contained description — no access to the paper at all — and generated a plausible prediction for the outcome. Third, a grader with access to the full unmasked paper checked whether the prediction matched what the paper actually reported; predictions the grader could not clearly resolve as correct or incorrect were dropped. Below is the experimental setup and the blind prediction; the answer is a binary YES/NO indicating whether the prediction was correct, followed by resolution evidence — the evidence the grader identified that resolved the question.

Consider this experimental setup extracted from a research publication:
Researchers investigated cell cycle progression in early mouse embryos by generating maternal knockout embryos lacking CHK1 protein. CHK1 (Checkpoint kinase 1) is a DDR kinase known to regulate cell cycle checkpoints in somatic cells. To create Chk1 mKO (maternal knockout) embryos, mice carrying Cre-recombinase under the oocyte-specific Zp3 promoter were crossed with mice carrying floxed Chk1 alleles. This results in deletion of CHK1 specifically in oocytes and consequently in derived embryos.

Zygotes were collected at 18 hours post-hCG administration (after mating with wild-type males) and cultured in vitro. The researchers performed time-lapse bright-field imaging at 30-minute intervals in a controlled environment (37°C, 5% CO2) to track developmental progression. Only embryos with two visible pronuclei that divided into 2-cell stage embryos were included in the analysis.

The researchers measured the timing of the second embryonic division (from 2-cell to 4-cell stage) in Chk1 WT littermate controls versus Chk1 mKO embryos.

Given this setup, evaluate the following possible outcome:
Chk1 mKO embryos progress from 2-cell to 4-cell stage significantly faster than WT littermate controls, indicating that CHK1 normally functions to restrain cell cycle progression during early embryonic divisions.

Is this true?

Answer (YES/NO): YES